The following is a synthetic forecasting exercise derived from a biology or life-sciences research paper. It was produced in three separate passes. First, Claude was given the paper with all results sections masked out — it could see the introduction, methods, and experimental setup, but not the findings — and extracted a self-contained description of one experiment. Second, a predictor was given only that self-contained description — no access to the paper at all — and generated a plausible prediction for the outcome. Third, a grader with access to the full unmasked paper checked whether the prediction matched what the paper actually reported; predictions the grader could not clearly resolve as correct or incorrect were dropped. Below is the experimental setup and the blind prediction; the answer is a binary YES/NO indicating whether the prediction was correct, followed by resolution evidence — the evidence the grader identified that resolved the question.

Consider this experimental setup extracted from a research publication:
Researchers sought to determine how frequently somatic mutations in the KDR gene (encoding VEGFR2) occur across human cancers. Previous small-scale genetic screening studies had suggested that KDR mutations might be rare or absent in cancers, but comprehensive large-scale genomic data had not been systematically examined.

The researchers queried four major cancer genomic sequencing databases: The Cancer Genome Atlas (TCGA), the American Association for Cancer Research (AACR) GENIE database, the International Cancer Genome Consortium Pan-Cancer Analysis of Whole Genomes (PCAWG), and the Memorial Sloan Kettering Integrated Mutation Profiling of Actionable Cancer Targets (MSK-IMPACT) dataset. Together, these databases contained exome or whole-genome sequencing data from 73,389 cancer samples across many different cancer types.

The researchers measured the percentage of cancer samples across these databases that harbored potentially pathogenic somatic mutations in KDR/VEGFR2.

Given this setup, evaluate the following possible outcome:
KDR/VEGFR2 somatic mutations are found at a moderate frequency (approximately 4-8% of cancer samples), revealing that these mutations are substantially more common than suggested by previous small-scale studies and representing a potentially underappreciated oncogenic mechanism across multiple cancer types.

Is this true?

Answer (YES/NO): NO